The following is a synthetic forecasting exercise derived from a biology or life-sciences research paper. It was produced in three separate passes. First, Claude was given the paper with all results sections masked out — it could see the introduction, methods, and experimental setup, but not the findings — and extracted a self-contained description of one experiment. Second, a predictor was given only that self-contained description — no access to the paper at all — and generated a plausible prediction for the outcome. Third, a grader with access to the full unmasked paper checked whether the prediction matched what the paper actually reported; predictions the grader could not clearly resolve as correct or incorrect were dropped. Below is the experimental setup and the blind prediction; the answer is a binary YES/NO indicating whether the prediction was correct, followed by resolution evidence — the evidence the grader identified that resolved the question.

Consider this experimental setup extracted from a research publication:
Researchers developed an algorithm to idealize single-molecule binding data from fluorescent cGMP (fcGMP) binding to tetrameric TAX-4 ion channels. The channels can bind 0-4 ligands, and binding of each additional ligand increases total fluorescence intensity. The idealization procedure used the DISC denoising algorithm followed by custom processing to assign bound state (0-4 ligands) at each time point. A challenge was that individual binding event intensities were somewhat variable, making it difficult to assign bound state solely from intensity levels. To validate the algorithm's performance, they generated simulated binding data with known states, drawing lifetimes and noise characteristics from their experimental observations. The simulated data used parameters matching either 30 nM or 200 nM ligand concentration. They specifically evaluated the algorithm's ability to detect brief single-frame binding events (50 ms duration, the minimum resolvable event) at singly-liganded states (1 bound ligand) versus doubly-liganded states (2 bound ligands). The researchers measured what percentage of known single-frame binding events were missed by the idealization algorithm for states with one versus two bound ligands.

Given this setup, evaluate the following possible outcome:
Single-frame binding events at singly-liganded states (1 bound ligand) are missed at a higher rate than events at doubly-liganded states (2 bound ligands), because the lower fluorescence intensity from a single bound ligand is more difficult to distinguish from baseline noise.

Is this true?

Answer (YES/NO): NO